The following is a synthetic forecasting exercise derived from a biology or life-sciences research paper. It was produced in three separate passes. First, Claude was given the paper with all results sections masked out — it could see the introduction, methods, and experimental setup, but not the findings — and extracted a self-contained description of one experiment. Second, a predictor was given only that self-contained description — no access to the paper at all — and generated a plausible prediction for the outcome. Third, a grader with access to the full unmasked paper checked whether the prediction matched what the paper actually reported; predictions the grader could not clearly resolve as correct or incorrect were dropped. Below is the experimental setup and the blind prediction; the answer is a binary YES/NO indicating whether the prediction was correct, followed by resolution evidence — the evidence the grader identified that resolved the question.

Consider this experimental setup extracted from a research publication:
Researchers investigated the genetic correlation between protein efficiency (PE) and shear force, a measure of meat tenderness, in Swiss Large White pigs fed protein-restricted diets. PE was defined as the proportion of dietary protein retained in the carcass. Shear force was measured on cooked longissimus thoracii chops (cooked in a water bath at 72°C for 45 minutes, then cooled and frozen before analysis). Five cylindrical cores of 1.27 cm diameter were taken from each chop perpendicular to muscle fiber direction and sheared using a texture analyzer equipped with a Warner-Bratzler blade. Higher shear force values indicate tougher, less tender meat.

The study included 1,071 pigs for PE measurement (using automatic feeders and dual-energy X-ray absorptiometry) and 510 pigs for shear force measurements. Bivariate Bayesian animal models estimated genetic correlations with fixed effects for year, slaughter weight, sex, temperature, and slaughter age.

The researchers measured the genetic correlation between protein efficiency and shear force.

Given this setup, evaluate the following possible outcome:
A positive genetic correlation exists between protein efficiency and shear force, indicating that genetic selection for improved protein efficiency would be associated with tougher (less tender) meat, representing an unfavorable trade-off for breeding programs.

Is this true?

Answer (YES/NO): NO